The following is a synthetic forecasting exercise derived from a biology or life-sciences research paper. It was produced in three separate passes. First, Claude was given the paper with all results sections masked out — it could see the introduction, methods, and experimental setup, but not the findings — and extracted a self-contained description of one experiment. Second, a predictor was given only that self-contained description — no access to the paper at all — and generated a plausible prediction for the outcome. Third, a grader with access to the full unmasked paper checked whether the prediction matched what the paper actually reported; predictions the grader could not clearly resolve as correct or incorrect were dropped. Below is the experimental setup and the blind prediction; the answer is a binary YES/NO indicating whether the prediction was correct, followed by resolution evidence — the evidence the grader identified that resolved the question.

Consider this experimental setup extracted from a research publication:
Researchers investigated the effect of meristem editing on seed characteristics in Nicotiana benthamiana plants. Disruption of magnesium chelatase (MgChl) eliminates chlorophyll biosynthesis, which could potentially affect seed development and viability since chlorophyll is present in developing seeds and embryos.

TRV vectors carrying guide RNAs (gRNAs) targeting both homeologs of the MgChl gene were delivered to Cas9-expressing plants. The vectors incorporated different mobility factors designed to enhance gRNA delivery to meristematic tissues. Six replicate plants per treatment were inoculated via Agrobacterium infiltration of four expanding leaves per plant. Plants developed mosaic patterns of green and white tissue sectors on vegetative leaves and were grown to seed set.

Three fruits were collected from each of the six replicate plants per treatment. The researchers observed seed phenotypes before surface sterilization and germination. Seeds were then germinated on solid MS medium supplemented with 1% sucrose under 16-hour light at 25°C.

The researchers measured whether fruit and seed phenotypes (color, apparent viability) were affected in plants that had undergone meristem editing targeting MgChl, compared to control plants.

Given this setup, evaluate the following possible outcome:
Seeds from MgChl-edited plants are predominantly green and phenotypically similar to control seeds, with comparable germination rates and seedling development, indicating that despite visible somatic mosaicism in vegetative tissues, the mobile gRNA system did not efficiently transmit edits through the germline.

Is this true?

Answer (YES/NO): NO